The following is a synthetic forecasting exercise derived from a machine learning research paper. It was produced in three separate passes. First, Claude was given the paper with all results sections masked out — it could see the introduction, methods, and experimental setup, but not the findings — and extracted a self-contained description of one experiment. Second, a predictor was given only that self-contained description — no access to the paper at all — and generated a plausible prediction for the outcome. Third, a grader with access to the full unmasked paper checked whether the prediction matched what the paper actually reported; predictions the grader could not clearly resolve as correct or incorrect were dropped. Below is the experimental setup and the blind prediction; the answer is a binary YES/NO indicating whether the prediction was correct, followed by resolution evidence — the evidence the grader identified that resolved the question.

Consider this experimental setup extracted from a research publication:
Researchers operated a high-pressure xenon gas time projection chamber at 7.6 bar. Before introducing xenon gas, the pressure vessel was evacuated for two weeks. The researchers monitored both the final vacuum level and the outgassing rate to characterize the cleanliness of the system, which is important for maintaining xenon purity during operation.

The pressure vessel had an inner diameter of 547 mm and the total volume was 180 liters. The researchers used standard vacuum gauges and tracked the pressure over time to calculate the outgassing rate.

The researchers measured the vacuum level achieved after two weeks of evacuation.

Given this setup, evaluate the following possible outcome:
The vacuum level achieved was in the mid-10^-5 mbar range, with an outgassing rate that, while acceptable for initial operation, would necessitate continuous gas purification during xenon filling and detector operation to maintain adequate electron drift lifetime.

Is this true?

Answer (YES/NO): NO